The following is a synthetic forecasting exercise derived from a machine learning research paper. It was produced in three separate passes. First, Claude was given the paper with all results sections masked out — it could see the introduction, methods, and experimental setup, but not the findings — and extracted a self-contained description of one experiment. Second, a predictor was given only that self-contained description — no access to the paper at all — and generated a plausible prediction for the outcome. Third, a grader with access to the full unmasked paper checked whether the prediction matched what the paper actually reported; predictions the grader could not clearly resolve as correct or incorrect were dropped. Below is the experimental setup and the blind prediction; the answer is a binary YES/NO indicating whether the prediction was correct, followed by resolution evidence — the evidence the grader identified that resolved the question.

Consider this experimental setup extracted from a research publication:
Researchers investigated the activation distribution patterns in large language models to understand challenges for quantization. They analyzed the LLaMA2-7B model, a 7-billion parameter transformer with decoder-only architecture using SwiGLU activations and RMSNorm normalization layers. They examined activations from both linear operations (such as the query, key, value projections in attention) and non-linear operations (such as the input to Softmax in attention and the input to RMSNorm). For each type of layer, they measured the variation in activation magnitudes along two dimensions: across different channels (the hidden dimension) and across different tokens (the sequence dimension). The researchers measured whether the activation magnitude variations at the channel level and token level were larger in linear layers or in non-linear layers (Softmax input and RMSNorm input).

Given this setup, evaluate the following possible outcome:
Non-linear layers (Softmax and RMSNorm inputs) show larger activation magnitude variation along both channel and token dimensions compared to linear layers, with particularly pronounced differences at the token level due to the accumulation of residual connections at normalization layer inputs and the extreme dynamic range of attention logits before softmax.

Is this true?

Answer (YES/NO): NO